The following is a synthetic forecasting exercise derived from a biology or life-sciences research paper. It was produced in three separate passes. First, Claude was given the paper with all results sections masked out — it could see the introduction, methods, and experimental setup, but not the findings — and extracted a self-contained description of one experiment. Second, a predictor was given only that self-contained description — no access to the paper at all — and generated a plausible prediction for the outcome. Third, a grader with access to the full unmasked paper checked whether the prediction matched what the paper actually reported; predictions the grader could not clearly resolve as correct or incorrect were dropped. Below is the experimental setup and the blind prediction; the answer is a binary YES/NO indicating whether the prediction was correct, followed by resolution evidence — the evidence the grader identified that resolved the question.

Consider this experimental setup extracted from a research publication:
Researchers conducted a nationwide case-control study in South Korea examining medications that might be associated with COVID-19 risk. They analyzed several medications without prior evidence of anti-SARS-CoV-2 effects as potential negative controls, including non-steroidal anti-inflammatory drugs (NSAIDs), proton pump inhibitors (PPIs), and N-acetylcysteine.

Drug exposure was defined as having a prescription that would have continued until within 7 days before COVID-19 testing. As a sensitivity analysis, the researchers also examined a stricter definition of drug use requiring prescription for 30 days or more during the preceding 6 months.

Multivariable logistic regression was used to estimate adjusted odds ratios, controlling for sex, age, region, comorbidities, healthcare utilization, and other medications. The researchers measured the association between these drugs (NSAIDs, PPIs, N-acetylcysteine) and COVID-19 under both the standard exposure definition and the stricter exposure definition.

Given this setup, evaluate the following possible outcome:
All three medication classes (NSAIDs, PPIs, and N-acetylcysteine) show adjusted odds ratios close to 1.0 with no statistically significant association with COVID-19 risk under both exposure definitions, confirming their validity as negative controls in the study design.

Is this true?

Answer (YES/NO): NO